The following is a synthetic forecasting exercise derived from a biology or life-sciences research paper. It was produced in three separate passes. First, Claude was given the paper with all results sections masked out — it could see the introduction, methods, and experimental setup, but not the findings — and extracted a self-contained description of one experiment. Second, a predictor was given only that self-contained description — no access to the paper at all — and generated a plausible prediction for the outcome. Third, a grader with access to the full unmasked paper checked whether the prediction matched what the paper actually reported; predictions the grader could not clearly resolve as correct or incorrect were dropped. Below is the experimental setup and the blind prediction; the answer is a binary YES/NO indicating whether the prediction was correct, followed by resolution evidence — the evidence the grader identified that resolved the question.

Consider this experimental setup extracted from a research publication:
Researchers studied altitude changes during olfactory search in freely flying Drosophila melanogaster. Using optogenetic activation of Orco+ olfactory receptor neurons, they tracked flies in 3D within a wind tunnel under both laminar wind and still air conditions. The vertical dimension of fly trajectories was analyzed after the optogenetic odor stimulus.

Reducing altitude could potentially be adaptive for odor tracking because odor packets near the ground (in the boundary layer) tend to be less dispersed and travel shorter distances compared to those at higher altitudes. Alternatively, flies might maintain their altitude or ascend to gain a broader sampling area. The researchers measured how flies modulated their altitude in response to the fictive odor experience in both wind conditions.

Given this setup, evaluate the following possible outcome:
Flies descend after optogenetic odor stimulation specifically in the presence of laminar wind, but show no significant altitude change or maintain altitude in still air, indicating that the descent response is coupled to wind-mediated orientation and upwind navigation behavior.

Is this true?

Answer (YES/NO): NO